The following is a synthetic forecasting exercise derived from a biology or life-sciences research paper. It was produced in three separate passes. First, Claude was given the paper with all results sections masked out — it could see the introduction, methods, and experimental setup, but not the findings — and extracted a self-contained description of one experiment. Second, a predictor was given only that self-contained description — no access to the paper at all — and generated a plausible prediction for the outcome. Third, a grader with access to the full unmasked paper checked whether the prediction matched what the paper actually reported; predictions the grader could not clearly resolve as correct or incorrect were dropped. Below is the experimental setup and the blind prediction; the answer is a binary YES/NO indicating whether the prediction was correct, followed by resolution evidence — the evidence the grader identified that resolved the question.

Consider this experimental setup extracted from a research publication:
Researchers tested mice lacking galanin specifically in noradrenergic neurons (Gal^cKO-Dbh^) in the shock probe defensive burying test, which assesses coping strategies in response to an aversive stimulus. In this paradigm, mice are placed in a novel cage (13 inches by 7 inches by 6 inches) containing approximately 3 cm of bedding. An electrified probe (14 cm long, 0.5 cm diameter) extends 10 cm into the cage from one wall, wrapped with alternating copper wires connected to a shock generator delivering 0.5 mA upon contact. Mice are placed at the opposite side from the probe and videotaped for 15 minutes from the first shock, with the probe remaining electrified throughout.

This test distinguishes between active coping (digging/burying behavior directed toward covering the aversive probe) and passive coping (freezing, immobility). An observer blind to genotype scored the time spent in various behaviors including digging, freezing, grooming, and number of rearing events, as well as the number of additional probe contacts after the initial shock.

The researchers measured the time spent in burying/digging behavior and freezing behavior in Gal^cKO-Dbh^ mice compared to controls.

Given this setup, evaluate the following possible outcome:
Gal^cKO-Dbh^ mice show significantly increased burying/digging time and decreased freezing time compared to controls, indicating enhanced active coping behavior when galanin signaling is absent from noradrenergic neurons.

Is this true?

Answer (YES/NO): NO